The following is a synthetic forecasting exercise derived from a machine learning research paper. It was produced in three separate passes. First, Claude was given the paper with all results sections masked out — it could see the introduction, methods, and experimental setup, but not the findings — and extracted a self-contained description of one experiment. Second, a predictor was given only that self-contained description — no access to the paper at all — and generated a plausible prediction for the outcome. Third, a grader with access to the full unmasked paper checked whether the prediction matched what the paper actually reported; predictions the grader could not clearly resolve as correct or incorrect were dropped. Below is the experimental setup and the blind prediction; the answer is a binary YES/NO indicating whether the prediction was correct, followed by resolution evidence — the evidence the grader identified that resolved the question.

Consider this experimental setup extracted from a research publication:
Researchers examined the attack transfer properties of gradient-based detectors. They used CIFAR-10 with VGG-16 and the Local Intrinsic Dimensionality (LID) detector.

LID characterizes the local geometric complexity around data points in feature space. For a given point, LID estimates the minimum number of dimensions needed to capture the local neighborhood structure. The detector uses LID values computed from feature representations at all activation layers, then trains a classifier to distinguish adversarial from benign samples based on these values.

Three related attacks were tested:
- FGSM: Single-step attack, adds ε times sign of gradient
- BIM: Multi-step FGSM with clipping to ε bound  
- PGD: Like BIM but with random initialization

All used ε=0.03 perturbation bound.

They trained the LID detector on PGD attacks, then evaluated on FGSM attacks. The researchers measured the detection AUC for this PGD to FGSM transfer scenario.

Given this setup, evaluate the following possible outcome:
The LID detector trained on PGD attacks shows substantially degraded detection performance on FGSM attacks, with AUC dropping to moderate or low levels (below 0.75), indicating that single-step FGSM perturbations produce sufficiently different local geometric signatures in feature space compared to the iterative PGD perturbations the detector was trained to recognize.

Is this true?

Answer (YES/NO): NO